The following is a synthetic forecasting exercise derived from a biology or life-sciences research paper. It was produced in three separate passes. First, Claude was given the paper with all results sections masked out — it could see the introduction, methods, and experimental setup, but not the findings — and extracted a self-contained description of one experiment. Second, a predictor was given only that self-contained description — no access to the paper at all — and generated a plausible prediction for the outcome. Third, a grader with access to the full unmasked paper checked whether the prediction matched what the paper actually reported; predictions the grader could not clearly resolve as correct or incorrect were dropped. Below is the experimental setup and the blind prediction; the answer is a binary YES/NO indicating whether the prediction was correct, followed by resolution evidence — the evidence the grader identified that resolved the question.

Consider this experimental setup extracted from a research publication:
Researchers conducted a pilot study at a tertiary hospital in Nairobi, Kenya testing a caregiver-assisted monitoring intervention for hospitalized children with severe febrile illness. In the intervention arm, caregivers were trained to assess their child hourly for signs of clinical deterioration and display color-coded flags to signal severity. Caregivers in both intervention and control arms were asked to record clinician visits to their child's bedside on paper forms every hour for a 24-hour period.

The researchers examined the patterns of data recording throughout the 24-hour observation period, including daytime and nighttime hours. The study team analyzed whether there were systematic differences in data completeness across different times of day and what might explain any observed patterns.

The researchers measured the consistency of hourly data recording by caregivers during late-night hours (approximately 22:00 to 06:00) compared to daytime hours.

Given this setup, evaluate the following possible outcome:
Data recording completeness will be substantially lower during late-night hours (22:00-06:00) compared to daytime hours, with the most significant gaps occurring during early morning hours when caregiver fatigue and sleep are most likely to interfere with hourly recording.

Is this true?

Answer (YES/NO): YES